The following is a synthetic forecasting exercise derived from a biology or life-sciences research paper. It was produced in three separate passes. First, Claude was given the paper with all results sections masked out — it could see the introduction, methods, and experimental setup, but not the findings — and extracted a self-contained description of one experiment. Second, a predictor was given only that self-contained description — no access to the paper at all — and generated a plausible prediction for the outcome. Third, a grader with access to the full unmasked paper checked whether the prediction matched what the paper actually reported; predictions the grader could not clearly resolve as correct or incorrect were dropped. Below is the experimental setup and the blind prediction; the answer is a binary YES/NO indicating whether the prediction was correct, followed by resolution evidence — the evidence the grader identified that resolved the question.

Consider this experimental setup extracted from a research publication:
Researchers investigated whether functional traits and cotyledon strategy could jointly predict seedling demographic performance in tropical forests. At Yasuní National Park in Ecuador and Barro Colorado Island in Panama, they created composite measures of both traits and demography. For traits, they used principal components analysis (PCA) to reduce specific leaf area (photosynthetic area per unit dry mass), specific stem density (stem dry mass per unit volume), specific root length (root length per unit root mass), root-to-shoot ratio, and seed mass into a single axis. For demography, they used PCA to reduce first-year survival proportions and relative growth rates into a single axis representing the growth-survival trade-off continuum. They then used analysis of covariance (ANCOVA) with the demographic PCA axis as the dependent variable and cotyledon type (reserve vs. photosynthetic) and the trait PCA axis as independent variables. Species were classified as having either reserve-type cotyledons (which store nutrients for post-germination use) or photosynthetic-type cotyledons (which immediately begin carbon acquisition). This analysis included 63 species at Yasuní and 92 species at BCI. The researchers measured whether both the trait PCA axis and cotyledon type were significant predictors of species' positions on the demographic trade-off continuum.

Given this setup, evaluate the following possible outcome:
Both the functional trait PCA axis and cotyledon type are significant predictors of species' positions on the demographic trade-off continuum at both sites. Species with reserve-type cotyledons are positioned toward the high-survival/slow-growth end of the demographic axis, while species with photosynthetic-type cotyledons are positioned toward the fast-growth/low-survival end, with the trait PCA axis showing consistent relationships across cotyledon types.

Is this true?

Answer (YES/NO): YES